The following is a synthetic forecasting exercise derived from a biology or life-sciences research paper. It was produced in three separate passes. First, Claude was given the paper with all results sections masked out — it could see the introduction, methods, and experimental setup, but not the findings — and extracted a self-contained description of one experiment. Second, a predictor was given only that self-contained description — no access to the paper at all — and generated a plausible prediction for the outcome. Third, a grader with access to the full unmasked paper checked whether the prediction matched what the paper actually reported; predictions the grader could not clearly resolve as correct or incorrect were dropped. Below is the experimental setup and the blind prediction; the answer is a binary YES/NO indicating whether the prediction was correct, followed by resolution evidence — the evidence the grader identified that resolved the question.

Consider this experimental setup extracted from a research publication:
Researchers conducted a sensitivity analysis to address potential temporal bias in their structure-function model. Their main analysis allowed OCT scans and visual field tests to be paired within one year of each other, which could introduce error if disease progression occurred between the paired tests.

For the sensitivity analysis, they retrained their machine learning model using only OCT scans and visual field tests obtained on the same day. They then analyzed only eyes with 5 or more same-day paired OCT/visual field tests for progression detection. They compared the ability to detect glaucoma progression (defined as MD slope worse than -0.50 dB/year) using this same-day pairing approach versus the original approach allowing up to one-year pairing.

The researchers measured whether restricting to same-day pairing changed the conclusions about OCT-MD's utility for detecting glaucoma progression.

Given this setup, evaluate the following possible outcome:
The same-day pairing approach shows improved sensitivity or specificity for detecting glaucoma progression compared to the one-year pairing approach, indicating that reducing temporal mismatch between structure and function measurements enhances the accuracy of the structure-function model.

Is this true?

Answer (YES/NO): NO